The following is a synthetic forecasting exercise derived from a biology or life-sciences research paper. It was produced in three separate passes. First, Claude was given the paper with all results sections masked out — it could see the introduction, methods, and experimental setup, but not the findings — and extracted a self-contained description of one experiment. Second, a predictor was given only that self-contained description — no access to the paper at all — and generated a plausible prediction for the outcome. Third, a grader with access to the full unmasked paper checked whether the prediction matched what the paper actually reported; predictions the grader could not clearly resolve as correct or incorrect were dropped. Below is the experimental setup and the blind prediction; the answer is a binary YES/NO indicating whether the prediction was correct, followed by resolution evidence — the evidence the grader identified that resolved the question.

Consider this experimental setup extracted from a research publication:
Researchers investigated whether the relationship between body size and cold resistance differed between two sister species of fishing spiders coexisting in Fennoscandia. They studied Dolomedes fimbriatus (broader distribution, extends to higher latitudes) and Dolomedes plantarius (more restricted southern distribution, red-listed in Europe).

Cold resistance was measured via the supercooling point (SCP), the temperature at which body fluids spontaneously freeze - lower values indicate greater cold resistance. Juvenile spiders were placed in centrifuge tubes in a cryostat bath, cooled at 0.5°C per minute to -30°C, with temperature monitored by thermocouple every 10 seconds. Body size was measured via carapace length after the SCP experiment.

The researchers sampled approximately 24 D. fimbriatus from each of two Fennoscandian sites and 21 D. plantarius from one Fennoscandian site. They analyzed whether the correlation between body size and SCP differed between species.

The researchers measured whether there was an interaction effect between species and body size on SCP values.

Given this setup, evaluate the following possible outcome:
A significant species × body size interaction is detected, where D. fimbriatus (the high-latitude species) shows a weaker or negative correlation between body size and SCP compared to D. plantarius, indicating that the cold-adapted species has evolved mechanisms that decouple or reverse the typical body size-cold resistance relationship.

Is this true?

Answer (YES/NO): NO